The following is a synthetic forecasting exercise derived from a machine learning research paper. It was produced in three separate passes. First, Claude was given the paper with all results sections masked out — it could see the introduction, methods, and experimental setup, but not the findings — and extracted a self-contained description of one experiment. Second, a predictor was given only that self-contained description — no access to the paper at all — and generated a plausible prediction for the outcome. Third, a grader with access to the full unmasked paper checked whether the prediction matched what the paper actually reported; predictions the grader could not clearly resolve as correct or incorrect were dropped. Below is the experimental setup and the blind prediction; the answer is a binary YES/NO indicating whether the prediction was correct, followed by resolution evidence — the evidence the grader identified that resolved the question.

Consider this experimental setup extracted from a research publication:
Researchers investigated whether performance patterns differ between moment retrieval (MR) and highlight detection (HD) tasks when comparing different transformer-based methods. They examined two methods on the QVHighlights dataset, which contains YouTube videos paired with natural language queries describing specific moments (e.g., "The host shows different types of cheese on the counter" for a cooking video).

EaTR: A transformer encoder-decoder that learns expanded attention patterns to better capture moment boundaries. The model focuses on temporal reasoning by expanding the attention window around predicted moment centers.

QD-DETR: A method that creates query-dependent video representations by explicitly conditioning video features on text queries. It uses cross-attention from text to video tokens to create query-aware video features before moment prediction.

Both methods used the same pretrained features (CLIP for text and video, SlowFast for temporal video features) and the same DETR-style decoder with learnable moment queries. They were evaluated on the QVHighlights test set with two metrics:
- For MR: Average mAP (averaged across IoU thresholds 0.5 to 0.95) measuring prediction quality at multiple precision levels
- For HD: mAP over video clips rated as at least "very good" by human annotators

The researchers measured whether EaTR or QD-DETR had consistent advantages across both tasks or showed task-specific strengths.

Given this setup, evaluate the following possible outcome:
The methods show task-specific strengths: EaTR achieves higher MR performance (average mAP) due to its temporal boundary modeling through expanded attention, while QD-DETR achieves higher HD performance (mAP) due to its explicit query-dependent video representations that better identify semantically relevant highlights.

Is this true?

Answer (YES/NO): YES